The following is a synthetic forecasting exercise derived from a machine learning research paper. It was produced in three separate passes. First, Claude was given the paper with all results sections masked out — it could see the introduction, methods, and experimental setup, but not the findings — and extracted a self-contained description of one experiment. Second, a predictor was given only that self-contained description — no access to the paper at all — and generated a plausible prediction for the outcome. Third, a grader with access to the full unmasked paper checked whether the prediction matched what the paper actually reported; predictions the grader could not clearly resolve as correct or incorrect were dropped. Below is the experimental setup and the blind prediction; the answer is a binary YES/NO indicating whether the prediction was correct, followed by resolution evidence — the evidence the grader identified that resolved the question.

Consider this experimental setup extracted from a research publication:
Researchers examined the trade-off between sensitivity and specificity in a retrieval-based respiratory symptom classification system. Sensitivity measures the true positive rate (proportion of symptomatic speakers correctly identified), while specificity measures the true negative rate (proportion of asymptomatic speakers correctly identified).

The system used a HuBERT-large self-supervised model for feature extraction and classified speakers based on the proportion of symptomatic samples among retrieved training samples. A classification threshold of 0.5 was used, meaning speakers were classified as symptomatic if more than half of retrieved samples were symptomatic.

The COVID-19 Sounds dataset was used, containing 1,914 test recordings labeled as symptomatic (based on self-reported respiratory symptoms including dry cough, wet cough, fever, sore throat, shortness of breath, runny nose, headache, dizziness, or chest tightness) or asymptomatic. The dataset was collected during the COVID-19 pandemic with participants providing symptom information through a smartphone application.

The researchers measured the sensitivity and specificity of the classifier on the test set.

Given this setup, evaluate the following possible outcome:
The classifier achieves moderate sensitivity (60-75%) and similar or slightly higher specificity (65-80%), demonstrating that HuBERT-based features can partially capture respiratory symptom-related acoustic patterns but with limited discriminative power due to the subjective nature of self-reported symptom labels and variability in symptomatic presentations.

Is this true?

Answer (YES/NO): YES